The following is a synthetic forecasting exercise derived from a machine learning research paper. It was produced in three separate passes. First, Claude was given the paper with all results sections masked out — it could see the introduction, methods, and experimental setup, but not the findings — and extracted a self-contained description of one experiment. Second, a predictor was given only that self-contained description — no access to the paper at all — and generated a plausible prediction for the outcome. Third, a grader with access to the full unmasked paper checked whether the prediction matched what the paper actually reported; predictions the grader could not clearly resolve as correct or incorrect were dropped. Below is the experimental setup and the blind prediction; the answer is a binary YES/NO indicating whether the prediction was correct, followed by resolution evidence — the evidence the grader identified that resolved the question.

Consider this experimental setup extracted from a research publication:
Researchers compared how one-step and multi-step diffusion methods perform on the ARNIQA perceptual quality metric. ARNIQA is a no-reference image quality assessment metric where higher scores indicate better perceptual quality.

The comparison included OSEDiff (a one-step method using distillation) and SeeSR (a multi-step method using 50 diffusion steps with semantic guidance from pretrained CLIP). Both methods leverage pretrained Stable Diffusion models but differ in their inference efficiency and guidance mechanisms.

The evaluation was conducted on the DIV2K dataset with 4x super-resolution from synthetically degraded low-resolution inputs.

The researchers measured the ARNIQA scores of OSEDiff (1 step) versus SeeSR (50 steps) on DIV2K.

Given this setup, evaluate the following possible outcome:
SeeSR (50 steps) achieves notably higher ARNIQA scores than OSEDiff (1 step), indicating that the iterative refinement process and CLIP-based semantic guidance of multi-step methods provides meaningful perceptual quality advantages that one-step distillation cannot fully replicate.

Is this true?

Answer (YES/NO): NO